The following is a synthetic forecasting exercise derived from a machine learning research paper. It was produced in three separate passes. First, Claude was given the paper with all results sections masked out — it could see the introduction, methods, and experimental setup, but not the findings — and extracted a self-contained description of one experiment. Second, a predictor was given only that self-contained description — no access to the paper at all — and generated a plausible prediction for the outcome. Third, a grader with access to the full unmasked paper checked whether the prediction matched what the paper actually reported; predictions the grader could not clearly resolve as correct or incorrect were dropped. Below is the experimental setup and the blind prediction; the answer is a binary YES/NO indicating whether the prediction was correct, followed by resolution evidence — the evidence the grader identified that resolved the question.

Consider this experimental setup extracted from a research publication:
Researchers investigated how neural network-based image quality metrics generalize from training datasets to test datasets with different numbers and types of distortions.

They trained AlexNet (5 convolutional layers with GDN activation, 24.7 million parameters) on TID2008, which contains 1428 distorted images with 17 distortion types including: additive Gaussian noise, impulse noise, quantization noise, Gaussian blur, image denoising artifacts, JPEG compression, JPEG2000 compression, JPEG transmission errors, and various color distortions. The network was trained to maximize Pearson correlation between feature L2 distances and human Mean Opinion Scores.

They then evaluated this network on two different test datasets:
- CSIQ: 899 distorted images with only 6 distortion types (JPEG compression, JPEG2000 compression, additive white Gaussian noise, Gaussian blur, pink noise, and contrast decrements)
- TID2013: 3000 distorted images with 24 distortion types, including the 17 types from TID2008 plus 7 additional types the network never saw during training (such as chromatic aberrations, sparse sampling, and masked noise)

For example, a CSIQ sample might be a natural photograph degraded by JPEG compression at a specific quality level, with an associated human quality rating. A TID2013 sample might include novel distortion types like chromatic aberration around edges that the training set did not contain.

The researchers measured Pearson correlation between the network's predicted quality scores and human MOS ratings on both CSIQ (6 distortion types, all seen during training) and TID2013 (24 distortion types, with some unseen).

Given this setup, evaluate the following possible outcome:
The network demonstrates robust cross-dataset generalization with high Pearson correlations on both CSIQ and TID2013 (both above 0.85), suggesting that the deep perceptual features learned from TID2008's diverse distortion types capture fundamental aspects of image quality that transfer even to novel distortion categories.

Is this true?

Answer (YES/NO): YES